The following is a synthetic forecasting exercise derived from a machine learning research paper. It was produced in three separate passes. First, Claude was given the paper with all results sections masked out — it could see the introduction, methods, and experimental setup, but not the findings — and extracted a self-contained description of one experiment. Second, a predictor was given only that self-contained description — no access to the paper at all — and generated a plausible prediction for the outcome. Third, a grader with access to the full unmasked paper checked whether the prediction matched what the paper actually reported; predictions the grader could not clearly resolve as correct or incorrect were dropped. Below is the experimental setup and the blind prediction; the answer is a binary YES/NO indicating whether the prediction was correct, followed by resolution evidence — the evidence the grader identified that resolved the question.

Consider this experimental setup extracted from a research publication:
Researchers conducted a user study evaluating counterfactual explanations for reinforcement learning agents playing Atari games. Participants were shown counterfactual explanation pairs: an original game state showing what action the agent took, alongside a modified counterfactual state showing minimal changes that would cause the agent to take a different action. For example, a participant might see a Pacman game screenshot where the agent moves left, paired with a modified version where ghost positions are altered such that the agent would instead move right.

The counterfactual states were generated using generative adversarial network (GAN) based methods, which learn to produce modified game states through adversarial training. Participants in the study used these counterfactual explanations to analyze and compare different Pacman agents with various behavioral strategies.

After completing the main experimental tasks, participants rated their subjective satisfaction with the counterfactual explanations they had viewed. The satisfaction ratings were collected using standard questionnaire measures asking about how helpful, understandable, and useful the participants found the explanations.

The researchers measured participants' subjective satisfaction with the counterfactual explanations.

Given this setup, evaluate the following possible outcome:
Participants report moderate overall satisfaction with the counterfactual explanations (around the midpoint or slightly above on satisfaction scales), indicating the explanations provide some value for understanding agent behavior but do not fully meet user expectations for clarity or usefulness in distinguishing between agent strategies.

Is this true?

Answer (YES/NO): YES